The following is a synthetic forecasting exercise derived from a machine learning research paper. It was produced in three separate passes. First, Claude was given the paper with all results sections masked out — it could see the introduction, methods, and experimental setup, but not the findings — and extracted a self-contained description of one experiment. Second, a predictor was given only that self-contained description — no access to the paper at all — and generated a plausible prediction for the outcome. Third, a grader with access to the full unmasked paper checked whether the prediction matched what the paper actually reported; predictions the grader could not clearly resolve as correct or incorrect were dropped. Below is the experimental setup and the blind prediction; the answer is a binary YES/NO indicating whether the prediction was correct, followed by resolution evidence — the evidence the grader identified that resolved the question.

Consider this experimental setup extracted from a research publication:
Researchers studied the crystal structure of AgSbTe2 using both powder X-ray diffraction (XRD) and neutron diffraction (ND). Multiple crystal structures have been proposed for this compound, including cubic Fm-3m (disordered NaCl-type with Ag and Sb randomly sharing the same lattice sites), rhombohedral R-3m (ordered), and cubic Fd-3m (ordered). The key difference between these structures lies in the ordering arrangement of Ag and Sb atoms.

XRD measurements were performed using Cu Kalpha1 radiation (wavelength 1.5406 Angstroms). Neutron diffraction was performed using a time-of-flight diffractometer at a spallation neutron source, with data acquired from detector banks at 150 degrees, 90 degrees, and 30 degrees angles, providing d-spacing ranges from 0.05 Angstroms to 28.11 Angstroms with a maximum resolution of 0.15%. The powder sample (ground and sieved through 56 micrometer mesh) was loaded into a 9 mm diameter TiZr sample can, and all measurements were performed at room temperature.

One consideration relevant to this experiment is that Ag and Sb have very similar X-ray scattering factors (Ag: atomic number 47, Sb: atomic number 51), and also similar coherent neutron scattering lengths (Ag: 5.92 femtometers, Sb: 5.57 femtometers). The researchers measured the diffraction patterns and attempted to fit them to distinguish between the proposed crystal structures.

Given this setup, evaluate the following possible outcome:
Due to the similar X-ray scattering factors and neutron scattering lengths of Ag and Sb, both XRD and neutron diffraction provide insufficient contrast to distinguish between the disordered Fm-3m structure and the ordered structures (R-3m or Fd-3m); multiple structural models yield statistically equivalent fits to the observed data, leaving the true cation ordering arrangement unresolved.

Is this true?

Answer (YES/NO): YES